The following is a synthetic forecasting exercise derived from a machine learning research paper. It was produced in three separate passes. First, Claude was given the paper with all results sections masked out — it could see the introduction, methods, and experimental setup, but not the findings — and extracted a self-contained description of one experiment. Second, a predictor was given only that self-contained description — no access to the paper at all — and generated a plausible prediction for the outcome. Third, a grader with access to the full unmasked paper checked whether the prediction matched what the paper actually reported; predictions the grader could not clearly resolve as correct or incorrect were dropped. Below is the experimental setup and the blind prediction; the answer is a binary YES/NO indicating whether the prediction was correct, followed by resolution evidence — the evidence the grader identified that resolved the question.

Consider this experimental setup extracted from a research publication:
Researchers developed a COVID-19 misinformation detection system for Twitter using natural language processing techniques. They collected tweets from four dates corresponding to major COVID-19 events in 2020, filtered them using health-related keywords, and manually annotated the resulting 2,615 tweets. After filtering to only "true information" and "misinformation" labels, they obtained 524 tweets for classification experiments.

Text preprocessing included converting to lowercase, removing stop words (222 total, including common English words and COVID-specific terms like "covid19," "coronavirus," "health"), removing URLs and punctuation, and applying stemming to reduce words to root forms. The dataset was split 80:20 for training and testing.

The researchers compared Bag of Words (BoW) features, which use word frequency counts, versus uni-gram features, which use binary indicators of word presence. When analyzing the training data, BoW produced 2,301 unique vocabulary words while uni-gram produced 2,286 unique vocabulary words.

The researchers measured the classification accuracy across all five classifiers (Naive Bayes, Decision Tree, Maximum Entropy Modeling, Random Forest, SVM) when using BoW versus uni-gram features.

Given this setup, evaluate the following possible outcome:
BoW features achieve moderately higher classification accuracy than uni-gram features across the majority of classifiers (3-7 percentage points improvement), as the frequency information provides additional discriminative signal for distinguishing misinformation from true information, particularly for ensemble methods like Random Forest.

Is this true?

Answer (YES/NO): NO